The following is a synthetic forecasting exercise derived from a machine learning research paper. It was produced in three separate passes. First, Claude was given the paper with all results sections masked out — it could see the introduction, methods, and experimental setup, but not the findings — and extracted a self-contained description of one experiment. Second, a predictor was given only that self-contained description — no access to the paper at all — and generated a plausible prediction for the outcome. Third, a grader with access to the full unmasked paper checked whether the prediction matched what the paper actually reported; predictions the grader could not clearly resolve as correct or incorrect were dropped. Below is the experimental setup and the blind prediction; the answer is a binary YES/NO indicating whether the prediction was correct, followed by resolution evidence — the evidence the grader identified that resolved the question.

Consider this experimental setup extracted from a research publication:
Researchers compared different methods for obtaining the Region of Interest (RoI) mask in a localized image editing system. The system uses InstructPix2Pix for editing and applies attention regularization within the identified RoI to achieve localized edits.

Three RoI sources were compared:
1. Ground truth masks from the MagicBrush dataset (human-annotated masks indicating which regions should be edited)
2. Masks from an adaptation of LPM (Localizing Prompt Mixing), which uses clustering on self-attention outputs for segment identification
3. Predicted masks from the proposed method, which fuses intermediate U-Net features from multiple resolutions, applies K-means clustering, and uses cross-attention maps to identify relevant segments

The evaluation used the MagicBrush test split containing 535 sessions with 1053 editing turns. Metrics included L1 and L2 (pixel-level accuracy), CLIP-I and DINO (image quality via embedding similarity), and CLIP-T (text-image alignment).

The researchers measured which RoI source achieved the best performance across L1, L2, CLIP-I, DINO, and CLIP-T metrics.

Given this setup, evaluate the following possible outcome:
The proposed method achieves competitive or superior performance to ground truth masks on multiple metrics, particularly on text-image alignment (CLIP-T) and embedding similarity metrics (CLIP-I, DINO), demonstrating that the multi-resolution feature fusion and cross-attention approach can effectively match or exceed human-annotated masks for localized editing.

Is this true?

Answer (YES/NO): YES